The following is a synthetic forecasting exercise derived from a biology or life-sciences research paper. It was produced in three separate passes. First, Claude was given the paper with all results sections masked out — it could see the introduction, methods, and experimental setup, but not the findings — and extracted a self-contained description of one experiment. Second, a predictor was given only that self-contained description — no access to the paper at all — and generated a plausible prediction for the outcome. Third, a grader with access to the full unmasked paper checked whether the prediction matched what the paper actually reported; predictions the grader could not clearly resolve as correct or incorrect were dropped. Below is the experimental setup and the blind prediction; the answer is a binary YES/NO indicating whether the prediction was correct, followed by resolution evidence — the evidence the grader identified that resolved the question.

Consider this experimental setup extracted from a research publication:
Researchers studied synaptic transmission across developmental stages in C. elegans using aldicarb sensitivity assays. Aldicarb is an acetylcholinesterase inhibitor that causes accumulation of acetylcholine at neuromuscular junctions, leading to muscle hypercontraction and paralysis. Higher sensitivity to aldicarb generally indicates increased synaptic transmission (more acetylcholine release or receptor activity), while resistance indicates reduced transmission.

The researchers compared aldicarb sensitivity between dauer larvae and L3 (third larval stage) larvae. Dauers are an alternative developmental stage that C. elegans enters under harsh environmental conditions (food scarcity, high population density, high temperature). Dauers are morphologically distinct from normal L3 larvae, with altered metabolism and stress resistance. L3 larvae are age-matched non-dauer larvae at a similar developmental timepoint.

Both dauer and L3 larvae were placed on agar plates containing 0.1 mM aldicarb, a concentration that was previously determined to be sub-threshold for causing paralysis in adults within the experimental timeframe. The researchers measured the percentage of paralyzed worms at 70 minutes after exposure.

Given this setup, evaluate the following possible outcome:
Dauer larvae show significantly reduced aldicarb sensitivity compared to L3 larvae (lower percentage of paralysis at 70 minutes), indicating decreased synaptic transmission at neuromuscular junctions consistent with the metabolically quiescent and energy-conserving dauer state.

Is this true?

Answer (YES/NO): NO